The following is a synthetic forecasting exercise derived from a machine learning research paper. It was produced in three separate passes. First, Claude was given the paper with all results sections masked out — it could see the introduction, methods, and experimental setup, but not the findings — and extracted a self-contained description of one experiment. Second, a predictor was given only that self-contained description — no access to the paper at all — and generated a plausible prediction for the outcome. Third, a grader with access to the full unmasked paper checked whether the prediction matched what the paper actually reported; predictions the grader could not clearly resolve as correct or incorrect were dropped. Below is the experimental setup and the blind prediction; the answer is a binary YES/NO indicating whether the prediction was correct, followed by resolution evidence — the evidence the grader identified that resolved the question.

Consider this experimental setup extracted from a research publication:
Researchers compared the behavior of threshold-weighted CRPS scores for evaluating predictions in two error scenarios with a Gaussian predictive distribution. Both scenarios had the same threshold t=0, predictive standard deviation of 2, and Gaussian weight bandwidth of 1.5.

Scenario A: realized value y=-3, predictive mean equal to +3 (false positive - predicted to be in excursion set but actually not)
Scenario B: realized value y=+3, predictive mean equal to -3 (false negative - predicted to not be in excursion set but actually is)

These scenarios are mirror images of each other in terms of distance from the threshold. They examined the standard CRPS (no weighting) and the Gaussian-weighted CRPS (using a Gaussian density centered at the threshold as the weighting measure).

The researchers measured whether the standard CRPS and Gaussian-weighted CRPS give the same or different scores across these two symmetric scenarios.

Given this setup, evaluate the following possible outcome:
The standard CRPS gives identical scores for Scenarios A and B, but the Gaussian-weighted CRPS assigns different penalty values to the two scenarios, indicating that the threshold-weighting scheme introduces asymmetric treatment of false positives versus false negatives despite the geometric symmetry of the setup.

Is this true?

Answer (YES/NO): NO